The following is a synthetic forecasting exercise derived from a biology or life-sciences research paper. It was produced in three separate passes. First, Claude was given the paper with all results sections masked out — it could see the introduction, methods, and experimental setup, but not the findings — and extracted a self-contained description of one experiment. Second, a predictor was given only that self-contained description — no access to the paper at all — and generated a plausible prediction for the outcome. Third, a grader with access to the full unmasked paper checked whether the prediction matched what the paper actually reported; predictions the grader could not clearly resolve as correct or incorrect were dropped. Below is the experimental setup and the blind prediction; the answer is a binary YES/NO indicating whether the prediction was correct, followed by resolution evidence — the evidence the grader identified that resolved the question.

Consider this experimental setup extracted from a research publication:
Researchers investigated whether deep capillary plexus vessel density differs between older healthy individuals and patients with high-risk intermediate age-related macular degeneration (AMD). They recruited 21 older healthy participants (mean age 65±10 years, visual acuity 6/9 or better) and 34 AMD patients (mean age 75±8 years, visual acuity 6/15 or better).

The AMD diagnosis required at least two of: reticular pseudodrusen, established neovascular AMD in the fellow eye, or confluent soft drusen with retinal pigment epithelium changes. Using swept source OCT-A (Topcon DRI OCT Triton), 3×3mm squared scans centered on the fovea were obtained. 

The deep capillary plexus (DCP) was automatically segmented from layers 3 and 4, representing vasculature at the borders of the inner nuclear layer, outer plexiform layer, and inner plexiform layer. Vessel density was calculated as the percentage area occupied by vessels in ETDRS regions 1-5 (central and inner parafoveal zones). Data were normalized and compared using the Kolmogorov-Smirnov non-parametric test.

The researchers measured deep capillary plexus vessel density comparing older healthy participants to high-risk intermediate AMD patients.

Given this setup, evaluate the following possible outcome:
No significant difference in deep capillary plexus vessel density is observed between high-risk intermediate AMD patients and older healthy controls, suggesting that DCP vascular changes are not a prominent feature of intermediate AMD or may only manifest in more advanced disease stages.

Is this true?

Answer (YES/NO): YES